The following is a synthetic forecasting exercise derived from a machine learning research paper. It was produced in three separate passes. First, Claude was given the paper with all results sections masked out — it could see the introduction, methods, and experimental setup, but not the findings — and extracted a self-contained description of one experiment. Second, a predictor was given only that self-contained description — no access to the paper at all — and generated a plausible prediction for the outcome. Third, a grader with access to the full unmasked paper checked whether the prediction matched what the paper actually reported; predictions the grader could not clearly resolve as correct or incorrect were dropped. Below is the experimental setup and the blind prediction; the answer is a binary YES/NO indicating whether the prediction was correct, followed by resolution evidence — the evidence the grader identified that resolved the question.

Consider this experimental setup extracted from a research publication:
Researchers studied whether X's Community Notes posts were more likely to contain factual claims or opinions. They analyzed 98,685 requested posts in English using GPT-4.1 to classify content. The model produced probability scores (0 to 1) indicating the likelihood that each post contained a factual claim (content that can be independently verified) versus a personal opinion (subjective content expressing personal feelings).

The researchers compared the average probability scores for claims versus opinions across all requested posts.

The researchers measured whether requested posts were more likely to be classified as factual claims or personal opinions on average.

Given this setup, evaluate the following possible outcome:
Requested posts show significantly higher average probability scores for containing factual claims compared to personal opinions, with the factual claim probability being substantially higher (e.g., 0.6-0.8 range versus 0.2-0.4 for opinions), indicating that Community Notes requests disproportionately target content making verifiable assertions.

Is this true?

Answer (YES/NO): NO